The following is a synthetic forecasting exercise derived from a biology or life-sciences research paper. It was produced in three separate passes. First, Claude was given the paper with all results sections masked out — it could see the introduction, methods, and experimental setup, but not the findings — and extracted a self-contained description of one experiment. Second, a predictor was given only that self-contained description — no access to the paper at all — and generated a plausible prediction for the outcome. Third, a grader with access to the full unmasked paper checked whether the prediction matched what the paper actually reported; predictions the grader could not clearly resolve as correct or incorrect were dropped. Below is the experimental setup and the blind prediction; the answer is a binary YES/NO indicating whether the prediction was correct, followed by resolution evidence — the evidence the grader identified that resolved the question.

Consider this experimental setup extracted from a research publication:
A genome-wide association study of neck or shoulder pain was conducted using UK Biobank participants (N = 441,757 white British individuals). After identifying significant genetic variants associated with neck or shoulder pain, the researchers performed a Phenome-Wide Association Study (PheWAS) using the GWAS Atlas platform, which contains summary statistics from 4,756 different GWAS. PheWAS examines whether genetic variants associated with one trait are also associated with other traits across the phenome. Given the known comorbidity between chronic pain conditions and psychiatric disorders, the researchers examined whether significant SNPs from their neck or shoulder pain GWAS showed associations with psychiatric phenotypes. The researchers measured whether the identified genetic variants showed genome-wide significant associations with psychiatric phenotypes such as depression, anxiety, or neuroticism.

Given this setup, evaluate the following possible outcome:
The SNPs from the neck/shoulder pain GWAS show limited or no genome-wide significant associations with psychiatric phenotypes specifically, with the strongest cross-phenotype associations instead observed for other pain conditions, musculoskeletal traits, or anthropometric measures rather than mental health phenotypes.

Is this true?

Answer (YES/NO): NO